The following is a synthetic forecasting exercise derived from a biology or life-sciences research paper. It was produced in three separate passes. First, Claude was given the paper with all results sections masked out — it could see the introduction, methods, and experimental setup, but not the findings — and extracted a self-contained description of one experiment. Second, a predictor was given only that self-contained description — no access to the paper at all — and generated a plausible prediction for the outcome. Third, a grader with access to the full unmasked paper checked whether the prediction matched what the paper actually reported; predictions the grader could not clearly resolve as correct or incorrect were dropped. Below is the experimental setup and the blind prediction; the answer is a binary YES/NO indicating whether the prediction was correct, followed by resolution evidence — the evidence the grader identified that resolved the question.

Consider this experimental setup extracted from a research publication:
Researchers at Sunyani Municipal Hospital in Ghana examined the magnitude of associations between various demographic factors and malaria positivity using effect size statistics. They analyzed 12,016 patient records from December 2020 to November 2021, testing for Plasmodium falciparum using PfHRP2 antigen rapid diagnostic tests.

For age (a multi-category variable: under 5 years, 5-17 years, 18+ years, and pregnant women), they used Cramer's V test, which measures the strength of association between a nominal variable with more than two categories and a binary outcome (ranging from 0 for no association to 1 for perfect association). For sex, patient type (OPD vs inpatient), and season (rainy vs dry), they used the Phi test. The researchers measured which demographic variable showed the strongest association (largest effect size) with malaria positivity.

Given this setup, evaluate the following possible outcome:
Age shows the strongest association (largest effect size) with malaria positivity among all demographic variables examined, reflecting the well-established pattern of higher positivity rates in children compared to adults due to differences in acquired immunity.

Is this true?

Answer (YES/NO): YES